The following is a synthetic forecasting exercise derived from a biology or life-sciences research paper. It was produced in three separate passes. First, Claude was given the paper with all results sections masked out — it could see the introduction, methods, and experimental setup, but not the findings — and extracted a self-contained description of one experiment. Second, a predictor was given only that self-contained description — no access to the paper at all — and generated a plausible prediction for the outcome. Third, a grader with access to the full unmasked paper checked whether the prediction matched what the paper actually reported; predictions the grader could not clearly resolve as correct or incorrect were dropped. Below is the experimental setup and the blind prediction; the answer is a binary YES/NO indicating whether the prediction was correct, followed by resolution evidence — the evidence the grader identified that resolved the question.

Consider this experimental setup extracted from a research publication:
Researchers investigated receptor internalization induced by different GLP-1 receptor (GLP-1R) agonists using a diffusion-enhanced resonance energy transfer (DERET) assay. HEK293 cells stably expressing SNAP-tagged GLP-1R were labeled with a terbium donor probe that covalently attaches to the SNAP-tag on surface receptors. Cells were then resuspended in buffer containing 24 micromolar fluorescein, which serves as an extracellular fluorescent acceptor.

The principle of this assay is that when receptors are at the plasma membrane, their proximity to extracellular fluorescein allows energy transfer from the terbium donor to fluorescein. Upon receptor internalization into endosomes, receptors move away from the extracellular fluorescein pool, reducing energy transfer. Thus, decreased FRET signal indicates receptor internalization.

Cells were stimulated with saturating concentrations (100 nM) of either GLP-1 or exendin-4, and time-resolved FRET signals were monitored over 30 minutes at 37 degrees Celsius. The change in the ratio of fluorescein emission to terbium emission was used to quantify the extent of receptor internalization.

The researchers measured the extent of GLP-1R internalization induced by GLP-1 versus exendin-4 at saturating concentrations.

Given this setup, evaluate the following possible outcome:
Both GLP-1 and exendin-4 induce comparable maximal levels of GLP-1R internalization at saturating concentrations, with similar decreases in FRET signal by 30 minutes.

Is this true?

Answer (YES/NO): YES